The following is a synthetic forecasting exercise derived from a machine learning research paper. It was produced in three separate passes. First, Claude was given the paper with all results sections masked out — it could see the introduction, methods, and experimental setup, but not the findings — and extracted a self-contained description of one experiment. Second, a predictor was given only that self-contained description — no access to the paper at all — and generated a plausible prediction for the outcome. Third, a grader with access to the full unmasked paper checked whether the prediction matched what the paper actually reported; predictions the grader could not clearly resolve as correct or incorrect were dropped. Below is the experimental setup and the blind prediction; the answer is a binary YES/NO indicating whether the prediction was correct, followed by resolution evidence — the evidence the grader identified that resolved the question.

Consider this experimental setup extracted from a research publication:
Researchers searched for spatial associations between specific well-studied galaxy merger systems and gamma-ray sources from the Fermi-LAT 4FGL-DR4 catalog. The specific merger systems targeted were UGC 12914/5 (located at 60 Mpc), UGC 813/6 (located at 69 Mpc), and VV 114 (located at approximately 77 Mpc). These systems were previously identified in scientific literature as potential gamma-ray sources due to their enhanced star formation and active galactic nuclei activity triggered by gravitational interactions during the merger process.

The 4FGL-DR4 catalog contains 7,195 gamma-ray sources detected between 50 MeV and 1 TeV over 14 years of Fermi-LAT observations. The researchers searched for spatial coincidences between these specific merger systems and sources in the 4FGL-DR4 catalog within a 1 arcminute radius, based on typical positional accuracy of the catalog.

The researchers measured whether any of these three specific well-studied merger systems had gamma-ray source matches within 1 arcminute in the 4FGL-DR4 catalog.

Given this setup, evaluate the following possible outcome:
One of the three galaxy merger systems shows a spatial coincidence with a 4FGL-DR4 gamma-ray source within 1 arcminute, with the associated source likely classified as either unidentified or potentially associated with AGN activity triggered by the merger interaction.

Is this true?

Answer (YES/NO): NO